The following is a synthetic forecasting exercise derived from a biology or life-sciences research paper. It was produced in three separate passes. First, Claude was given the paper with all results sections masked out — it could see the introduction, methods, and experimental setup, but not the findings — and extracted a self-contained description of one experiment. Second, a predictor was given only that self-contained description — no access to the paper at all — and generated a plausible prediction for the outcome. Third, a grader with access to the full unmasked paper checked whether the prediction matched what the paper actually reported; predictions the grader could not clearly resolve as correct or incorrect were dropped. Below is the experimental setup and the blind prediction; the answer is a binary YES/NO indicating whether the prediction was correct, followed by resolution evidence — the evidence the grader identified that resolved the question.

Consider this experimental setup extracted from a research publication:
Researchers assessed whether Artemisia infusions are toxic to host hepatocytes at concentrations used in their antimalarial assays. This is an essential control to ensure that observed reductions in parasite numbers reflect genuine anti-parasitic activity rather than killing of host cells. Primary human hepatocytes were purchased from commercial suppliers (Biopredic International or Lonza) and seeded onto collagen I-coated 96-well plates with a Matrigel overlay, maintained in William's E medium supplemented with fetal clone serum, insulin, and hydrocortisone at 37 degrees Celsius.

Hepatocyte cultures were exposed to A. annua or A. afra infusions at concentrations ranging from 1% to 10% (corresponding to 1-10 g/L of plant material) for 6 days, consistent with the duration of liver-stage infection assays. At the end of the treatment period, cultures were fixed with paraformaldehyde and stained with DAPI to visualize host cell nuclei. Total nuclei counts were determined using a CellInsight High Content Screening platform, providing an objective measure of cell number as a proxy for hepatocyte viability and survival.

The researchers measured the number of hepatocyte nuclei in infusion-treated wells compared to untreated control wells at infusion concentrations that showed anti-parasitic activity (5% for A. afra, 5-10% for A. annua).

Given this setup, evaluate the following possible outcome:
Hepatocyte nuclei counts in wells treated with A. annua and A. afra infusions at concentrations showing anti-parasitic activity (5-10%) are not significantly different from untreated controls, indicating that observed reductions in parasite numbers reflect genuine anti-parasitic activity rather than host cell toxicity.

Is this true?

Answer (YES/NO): YES